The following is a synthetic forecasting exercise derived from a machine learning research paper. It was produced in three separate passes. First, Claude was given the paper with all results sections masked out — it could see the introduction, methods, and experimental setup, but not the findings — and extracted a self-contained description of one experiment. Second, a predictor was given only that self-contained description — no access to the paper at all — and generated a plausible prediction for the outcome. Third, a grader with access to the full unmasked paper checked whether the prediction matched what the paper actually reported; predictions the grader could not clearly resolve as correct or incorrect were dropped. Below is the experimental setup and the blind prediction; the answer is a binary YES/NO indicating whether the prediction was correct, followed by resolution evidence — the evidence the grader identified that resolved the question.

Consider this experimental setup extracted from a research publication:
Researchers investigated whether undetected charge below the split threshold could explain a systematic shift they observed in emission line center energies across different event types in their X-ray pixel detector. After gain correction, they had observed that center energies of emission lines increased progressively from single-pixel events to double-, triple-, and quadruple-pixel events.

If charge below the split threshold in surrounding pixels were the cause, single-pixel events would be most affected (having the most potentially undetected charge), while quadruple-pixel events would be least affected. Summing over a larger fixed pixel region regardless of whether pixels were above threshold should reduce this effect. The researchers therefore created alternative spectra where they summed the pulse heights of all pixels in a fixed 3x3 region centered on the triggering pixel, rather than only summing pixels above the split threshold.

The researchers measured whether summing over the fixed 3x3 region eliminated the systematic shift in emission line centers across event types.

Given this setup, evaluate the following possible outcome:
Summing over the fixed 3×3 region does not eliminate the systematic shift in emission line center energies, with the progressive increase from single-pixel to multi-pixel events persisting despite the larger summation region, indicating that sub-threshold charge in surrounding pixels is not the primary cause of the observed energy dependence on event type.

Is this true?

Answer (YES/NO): YES